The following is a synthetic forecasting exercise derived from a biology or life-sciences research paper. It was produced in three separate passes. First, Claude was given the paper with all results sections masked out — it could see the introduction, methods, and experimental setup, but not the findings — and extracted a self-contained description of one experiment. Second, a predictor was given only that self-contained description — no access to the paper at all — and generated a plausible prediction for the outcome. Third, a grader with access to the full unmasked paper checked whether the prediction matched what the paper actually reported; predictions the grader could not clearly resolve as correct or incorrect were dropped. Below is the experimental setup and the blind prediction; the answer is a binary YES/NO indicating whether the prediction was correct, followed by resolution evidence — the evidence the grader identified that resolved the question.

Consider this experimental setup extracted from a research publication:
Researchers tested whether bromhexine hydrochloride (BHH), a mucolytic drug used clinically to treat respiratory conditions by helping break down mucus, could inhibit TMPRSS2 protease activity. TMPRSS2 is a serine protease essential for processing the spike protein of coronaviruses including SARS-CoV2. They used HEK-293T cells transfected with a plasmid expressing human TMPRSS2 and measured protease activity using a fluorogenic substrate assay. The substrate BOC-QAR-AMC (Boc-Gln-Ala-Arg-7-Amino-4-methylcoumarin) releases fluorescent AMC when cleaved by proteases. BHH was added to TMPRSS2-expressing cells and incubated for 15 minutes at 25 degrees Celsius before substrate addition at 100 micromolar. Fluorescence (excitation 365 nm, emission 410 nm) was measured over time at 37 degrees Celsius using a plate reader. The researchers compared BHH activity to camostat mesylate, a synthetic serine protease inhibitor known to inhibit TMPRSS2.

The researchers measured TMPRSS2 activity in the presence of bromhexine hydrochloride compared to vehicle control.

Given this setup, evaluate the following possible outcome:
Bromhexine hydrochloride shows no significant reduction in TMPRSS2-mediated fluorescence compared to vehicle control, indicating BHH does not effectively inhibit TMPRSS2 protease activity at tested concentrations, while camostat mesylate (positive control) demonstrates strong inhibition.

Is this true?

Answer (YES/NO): NO